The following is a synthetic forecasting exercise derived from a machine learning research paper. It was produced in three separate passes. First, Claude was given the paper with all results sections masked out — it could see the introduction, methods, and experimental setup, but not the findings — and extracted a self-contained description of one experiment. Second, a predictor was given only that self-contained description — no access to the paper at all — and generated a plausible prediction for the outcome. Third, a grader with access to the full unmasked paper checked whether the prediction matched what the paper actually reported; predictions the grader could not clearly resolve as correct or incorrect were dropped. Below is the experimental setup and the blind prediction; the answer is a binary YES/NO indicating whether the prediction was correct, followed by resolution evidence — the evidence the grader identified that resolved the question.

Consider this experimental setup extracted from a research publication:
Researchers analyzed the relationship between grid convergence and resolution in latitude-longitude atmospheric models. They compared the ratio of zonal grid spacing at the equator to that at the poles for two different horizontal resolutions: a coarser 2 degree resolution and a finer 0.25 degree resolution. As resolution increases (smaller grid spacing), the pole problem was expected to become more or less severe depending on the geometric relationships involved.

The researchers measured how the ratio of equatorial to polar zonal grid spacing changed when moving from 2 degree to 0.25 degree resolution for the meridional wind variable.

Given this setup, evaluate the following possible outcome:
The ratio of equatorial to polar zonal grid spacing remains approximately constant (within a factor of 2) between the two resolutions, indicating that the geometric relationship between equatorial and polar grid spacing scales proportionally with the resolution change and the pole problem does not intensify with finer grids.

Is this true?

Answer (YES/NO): NO